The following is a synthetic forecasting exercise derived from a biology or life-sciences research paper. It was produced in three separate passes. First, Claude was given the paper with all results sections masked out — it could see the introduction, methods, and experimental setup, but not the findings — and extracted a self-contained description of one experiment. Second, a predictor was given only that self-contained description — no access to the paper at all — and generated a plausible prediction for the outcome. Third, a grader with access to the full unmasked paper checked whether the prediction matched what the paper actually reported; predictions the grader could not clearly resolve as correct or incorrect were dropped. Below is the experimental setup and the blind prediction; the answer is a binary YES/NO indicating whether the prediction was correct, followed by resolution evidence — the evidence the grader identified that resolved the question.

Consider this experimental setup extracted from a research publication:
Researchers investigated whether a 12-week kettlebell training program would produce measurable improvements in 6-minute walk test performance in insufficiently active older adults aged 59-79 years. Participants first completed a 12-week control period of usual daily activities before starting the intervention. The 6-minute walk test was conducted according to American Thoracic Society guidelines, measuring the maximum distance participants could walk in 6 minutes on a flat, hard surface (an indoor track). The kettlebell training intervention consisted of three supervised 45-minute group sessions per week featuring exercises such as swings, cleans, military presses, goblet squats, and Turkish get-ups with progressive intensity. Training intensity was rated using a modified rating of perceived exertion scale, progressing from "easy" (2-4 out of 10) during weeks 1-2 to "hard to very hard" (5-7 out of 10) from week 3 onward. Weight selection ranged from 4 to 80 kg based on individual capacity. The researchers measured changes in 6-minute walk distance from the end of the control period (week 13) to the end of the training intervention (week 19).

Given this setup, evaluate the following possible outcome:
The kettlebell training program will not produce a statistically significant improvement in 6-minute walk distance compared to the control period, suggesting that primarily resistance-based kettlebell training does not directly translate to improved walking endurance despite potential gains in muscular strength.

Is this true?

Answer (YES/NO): NO